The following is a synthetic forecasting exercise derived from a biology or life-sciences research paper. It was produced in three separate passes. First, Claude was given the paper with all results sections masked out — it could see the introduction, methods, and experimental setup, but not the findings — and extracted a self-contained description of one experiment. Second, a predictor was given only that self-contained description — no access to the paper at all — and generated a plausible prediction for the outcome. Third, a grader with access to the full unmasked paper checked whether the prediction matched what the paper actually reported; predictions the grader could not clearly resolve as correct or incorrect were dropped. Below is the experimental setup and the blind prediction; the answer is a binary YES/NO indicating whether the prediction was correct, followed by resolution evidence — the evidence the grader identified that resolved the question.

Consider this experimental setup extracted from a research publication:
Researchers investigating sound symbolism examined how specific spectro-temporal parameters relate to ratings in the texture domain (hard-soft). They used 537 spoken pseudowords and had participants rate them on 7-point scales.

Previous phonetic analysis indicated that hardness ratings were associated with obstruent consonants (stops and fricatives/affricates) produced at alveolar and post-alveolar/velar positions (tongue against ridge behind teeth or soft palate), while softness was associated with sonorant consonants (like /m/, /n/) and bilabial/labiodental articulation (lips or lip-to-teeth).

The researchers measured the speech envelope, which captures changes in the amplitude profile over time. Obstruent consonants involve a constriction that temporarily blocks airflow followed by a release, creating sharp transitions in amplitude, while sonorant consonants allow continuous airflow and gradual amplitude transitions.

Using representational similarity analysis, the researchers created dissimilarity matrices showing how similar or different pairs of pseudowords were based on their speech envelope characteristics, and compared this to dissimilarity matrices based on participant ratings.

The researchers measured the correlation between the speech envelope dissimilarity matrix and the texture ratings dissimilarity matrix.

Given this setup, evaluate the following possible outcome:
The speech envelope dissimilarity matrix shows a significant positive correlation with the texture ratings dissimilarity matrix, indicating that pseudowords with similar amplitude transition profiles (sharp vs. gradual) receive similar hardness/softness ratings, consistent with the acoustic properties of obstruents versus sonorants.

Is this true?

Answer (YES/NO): YES